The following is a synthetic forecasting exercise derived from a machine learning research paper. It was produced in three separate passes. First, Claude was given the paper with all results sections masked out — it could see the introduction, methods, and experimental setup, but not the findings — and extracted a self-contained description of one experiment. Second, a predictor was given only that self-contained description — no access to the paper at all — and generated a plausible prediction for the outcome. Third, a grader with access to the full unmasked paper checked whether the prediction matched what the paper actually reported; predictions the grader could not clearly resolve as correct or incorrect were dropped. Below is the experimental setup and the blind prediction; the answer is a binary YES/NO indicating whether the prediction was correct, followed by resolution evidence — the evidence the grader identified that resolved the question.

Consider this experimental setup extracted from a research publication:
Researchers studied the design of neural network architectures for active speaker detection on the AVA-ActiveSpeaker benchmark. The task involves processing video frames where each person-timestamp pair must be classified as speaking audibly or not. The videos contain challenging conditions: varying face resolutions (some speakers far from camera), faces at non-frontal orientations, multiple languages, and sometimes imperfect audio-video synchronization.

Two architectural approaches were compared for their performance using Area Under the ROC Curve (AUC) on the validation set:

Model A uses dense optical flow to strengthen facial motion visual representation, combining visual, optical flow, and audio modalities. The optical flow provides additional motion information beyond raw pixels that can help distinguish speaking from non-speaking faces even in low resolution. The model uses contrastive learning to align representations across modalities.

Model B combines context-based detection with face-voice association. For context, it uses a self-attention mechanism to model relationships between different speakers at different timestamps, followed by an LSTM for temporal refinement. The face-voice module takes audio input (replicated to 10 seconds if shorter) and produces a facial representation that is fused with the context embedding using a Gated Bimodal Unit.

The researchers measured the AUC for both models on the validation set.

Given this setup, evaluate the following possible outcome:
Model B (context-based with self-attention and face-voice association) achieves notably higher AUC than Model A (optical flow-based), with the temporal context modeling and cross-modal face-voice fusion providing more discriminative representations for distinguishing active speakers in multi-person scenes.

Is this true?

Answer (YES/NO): NO